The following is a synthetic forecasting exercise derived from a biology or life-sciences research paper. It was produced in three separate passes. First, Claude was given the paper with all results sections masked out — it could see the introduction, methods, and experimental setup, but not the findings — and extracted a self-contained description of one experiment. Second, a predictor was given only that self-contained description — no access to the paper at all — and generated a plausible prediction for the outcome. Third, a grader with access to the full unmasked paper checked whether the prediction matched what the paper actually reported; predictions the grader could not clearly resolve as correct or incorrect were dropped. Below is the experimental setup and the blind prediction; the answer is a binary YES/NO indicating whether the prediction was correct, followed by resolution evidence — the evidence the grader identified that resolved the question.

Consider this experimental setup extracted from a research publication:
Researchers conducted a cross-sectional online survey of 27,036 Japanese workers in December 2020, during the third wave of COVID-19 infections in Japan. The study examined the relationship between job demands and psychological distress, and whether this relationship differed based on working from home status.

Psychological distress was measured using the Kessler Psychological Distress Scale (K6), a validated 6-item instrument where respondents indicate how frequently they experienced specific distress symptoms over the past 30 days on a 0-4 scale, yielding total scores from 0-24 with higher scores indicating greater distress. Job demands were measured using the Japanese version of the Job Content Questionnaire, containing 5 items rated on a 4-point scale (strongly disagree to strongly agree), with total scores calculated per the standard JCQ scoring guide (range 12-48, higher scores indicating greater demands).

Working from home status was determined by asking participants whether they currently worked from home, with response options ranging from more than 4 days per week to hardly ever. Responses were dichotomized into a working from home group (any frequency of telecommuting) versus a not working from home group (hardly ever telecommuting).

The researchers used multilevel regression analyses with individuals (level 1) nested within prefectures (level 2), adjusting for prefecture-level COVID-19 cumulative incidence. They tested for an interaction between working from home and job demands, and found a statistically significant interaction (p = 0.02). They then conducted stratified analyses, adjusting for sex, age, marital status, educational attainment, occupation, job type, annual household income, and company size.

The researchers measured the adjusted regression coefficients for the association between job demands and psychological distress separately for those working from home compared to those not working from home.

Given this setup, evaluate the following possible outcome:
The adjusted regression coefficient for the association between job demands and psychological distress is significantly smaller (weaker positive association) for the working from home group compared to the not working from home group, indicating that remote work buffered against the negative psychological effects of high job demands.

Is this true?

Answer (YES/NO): YES